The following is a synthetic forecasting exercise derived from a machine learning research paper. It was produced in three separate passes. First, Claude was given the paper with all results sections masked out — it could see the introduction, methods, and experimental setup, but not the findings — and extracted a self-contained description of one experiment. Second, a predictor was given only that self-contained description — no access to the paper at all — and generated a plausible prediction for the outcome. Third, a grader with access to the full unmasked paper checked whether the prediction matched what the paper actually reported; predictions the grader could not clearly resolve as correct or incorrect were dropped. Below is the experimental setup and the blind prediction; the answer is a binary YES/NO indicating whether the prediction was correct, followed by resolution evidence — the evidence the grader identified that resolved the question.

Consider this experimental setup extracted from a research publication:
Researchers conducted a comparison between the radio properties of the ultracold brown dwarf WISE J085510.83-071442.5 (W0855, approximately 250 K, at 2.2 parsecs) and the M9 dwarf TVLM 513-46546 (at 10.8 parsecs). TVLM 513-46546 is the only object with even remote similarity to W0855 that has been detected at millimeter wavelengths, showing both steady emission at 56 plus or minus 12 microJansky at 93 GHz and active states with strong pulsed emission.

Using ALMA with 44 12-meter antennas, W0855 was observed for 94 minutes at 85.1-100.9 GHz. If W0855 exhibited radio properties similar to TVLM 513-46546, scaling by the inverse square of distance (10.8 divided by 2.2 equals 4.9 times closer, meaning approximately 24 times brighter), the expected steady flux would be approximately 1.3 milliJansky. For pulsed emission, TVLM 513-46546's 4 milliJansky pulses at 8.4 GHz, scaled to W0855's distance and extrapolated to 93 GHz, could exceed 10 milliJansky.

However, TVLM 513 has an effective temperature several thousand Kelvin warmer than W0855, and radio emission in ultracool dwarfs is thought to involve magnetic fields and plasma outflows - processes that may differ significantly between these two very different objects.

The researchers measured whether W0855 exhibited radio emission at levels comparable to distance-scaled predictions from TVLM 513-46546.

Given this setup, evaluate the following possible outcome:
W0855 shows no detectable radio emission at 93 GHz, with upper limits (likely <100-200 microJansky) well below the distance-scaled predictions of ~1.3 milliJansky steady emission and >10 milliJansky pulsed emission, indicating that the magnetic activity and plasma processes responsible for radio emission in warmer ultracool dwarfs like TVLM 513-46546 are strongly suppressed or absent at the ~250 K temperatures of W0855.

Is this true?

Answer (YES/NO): YES